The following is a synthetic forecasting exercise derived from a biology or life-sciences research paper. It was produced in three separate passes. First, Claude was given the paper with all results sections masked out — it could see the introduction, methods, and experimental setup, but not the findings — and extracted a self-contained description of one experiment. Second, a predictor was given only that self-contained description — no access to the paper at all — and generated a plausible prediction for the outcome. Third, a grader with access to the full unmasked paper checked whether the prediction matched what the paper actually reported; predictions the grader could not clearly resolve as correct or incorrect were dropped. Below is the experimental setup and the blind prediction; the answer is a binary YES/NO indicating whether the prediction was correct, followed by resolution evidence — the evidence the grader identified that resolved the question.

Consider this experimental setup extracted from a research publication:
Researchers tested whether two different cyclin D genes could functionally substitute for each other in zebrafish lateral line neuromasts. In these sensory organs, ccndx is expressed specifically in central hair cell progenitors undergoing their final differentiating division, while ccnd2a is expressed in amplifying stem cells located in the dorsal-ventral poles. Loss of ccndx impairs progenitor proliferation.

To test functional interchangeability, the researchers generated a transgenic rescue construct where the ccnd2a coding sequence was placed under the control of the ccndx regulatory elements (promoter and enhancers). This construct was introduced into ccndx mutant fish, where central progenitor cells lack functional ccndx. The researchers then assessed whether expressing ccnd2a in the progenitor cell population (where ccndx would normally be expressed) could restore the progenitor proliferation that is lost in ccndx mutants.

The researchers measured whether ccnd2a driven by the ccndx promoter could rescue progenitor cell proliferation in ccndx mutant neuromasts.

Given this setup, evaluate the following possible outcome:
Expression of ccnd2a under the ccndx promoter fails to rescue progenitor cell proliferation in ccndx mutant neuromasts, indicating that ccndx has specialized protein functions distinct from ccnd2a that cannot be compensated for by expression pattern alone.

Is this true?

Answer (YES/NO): NO